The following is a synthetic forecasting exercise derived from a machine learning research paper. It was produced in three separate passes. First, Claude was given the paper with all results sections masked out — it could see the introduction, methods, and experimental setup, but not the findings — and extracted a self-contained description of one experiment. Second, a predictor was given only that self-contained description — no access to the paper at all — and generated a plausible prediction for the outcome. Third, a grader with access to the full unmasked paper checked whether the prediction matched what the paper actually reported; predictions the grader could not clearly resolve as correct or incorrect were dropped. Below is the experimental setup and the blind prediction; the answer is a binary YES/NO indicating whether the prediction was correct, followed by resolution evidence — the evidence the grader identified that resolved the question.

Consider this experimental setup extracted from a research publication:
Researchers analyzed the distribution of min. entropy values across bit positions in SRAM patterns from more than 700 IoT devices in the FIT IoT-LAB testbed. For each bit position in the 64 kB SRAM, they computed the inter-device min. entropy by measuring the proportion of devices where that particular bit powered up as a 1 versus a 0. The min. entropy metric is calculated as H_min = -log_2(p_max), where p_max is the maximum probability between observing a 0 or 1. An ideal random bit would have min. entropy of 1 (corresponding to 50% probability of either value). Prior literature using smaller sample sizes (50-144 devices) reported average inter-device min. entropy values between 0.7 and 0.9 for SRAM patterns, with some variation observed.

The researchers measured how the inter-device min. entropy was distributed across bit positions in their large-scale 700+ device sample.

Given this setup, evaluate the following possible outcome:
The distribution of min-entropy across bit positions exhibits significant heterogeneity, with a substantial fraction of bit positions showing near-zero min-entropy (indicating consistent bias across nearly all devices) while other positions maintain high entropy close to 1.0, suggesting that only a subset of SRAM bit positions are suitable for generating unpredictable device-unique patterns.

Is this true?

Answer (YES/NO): NO